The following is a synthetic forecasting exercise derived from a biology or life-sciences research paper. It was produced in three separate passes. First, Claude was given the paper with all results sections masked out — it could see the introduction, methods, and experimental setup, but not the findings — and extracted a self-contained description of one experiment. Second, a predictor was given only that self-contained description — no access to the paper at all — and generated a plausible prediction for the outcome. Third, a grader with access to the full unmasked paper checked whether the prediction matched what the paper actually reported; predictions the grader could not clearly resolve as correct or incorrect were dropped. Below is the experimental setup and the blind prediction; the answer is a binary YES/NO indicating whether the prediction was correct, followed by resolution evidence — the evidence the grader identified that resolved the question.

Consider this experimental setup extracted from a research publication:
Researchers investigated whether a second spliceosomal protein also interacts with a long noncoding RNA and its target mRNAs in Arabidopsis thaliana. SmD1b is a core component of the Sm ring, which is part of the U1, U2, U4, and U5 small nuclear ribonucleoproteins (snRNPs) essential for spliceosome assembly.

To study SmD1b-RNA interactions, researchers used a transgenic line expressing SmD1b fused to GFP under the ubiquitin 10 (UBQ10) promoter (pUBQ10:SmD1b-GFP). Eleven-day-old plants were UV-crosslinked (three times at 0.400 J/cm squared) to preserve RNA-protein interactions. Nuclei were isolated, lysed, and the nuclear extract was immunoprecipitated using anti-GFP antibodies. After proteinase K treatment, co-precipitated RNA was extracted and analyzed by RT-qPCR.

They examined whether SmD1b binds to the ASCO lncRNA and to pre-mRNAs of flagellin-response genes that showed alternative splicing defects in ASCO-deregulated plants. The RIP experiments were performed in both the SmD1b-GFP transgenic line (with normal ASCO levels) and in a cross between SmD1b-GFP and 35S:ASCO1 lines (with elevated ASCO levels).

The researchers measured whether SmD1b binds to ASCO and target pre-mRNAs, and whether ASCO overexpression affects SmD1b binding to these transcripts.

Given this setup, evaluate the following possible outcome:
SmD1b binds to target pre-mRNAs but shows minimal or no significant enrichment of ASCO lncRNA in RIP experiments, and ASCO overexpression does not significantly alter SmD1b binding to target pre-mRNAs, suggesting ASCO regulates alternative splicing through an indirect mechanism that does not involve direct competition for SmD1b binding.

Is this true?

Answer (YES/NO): NO